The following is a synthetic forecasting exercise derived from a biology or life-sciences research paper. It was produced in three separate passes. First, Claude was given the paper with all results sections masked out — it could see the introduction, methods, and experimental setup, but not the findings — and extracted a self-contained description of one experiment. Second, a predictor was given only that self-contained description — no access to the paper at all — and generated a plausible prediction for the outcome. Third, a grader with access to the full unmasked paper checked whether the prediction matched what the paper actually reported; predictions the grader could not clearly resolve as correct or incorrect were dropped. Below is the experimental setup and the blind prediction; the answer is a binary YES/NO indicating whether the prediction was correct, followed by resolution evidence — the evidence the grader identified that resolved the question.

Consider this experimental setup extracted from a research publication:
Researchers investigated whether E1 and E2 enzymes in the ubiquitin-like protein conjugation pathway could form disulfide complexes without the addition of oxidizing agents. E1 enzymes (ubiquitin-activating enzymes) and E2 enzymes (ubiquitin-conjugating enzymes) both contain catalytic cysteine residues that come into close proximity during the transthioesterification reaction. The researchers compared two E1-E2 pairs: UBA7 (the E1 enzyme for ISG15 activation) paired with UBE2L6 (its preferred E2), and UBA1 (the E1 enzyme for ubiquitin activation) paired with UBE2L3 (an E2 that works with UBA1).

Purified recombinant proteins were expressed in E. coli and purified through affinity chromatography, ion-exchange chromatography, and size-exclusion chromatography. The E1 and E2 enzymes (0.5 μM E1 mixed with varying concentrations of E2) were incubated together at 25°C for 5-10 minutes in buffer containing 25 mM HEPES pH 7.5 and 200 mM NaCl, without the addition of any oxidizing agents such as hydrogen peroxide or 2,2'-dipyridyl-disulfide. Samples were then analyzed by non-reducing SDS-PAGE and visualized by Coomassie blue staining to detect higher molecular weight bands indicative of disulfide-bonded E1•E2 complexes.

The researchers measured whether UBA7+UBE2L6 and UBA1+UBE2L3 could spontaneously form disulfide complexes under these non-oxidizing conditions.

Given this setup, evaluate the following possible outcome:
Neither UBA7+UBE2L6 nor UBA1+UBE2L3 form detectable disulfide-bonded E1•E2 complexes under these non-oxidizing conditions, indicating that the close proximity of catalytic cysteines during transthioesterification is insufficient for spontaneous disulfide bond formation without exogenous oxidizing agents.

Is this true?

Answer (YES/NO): NO